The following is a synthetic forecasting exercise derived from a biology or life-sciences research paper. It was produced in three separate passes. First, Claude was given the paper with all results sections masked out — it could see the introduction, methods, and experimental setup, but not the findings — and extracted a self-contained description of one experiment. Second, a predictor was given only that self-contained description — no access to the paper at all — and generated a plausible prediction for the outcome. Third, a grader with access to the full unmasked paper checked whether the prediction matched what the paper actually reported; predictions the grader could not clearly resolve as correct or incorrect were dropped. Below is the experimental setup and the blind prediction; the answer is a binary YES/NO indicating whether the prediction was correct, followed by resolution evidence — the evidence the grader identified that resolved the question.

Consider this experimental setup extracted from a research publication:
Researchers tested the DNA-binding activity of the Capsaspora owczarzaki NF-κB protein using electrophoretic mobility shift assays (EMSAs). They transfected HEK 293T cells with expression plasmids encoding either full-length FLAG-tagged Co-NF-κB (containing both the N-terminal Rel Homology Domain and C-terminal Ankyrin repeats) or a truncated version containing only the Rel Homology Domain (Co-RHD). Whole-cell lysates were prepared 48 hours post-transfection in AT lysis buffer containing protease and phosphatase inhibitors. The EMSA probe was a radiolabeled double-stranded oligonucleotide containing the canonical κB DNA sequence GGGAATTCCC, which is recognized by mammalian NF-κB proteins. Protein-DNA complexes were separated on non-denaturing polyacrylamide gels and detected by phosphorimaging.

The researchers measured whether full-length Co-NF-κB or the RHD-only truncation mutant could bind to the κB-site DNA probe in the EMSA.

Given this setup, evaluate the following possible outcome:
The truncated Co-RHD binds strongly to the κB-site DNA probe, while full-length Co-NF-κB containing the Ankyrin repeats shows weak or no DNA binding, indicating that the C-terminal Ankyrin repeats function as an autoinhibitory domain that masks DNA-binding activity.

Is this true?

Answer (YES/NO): YES